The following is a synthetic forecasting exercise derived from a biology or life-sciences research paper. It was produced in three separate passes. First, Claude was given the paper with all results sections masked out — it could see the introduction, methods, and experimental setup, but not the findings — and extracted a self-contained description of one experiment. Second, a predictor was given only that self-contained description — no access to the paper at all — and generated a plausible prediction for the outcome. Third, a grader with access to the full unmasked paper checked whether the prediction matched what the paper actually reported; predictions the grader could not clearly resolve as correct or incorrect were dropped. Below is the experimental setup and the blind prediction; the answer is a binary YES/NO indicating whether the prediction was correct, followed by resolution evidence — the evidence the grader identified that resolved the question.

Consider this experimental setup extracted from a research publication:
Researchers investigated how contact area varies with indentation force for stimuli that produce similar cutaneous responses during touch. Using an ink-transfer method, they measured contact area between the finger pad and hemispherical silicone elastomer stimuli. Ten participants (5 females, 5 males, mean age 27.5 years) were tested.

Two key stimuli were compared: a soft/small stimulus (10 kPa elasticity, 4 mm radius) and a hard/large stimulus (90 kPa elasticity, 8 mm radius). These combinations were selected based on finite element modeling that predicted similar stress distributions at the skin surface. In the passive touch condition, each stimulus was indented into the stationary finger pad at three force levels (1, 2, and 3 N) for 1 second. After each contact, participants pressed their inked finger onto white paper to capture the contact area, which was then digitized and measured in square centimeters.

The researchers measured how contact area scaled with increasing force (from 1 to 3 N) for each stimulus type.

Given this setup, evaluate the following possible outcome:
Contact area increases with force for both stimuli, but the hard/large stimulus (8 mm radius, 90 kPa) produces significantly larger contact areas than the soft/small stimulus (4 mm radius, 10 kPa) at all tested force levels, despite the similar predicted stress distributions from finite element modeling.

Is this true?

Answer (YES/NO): NO